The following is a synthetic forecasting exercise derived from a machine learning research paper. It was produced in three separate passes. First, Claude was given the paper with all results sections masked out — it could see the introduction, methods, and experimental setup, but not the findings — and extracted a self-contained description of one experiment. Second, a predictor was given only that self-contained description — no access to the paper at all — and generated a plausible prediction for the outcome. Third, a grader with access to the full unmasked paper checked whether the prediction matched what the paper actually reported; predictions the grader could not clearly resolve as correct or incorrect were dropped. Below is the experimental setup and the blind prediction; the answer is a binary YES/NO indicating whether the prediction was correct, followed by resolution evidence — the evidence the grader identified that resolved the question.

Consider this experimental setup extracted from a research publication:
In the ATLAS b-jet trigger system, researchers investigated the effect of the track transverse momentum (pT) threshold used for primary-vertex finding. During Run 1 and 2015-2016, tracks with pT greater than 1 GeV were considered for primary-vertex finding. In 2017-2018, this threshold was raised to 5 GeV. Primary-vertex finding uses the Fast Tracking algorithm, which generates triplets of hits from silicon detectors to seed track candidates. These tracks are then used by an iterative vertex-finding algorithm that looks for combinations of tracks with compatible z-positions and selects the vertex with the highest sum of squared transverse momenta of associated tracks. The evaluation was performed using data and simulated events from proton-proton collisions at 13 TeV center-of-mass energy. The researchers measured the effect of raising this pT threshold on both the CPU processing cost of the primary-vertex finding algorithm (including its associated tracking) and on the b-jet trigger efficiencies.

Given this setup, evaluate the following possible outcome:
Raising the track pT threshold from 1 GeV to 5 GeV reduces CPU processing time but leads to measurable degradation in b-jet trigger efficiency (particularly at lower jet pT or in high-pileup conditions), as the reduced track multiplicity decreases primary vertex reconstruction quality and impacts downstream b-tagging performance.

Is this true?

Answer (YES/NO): NO